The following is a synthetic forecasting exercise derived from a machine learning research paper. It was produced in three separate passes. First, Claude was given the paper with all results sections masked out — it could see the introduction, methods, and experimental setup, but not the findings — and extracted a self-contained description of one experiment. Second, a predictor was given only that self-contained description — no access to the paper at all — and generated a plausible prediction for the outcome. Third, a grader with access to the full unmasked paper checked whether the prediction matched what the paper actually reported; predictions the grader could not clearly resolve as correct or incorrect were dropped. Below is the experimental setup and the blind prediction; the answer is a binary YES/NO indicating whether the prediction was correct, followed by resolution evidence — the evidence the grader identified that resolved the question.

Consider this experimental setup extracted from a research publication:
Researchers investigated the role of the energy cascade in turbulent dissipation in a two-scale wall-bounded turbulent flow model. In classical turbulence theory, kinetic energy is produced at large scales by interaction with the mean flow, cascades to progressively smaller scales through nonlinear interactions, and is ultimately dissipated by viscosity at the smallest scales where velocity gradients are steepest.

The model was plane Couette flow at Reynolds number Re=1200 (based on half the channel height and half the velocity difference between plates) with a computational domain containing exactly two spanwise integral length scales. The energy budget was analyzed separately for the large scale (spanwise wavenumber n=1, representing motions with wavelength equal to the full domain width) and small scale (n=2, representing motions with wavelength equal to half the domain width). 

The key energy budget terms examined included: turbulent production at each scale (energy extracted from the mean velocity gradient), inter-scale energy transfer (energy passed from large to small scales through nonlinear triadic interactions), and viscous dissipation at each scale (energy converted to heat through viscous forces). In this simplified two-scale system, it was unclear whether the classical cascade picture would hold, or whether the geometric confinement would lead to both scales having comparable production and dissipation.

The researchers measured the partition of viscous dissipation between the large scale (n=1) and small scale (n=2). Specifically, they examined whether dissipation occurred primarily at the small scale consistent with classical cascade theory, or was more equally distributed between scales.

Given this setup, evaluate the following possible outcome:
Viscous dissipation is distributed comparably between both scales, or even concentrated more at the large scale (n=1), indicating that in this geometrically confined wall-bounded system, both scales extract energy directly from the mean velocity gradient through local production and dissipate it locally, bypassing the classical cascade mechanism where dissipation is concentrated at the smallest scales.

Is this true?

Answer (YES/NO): YES